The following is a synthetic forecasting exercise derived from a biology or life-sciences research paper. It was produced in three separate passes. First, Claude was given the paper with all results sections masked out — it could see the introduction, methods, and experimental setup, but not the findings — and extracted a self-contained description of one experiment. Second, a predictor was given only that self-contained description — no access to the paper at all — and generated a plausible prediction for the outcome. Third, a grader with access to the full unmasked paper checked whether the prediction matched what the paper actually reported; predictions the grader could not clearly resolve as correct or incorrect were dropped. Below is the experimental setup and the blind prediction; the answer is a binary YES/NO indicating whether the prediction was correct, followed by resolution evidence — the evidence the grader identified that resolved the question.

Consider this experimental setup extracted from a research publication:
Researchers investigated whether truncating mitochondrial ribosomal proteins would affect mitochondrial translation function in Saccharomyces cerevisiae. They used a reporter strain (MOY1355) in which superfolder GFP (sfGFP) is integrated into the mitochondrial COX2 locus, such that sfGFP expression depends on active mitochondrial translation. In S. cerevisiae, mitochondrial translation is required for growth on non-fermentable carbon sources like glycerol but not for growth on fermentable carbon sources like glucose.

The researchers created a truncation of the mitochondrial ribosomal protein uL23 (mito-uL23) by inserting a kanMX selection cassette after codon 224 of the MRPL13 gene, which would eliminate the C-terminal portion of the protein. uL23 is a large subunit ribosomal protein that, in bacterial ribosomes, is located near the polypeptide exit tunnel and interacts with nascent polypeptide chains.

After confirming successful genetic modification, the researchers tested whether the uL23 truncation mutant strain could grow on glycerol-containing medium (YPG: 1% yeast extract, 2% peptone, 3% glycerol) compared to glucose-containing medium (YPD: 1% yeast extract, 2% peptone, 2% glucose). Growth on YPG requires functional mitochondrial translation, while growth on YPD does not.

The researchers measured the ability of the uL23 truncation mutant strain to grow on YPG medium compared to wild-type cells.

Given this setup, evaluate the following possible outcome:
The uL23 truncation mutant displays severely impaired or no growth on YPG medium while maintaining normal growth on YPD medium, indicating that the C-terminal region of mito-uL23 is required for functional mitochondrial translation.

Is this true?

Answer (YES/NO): YES